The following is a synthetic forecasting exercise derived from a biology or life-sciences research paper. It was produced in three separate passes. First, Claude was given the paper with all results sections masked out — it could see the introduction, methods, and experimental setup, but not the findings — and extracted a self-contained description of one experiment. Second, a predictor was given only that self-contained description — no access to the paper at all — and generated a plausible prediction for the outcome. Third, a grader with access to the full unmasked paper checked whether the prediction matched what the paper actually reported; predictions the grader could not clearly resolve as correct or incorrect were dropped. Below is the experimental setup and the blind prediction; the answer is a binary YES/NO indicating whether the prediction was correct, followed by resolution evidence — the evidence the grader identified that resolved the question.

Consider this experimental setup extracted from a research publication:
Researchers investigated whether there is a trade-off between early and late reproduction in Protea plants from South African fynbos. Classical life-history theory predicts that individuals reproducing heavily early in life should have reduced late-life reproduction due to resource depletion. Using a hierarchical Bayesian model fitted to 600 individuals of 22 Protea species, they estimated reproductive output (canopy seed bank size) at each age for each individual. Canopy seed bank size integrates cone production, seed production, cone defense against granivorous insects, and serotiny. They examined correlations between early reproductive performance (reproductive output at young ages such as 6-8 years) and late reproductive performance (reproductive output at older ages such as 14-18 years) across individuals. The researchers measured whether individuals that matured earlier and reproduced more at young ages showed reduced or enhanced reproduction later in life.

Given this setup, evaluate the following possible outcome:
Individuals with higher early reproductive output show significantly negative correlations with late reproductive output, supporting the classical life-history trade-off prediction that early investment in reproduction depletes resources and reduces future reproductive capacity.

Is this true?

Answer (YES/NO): NO